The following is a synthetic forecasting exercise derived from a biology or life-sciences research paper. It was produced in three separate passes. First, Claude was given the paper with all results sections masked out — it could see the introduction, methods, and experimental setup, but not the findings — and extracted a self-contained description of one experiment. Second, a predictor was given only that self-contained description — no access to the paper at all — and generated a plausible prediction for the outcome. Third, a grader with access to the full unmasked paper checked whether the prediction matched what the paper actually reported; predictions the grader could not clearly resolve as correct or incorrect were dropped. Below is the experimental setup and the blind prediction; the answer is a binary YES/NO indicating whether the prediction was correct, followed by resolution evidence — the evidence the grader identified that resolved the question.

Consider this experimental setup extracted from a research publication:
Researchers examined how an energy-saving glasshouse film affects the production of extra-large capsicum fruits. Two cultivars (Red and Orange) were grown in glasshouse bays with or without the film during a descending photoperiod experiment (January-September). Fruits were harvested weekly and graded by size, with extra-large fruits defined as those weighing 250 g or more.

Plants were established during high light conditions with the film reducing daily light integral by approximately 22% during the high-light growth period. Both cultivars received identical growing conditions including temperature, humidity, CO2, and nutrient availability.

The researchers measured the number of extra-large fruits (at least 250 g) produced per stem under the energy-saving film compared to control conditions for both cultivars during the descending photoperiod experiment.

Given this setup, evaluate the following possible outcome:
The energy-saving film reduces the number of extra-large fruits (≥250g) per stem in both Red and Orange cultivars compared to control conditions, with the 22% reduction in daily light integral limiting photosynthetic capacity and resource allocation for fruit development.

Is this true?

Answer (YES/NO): NO